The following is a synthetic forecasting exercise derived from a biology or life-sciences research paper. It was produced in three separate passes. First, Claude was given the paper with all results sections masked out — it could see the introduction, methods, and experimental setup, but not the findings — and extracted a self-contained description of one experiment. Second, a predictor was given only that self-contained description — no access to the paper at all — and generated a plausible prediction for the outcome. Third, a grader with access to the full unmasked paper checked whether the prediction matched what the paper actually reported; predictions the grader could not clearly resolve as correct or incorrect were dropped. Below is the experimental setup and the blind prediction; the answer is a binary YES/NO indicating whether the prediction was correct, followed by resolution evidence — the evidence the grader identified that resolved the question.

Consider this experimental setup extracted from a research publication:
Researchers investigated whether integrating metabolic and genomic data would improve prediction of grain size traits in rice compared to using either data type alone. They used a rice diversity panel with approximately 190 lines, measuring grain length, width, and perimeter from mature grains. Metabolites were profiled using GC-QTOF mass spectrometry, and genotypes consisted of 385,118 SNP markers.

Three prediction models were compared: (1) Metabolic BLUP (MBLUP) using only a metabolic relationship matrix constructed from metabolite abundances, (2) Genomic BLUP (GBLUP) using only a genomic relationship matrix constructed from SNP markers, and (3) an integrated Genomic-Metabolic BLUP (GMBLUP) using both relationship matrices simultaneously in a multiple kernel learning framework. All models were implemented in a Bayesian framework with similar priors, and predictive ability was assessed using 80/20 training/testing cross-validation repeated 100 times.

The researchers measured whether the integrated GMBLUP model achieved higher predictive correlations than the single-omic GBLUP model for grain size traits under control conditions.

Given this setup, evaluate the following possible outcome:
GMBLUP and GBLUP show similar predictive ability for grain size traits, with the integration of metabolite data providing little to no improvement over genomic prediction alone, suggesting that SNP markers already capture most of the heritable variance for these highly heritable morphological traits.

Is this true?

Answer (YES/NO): YES